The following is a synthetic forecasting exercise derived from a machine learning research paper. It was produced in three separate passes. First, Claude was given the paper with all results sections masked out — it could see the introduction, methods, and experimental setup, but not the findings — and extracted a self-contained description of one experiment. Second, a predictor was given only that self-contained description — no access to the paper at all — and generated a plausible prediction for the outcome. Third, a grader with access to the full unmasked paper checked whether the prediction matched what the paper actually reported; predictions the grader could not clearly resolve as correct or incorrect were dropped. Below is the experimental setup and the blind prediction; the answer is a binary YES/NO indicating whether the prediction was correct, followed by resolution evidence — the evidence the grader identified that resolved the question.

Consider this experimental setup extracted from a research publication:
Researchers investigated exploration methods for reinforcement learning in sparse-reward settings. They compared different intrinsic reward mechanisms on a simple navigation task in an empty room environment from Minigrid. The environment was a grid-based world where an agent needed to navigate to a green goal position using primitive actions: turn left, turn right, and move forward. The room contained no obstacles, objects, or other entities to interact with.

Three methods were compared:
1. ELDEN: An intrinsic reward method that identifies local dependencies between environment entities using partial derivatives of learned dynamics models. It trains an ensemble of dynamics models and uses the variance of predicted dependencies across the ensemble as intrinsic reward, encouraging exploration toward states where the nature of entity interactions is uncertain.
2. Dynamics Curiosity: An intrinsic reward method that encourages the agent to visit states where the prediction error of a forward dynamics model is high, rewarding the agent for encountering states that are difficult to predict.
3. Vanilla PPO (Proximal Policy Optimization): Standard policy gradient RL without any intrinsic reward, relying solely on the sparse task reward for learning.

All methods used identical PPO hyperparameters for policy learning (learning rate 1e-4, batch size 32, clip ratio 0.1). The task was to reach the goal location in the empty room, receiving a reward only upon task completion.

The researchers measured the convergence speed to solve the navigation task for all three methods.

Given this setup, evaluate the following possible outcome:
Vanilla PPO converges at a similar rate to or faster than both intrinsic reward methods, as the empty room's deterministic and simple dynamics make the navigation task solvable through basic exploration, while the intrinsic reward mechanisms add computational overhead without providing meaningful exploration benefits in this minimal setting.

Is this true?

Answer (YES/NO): NO